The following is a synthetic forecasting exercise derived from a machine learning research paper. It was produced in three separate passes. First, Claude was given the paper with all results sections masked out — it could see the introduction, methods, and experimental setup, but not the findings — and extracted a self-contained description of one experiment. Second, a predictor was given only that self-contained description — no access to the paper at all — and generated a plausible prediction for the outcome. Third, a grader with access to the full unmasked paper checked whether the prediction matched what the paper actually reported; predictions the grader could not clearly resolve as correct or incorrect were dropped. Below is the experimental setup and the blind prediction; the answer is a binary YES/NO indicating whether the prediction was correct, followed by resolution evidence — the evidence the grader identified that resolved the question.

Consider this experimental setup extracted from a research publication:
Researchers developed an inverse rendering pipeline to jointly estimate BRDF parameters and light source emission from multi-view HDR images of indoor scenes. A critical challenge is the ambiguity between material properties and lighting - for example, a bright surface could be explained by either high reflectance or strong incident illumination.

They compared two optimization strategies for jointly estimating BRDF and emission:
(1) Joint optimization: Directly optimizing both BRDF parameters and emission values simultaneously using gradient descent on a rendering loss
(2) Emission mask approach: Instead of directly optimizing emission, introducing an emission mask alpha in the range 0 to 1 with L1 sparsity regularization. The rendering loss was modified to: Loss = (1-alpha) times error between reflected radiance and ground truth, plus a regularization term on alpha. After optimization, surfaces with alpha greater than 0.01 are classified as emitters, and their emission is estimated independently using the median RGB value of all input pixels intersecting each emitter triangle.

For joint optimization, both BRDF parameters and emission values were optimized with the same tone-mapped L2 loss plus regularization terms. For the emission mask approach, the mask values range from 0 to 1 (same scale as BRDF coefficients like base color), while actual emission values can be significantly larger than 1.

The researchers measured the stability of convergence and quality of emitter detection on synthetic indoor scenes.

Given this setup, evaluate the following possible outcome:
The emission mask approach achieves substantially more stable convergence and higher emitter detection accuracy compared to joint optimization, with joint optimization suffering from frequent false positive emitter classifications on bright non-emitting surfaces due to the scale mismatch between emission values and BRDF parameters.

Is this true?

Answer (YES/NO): NO